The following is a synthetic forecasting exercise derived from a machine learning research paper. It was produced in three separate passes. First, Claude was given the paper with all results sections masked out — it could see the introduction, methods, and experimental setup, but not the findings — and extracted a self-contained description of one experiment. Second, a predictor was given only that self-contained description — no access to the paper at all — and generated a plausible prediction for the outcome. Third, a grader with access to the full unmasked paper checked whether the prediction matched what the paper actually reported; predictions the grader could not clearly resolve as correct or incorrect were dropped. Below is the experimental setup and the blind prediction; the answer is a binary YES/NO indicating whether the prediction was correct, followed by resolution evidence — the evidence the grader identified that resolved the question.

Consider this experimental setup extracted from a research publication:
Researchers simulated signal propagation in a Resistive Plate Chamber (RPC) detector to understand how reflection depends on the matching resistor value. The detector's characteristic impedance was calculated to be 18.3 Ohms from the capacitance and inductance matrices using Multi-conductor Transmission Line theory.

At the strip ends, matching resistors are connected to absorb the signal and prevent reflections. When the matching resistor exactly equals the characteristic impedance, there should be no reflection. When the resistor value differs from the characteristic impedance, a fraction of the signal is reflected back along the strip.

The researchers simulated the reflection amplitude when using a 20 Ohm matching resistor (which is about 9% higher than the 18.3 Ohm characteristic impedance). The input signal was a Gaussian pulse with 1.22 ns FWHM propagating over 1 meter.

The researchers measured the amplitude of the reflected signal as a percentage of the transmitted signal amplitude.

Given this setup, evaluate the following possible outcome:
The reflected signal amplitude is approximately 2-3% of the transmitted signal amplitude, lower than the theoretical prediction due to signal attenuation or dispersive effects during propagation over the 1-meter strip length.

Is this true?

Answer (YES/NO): YES